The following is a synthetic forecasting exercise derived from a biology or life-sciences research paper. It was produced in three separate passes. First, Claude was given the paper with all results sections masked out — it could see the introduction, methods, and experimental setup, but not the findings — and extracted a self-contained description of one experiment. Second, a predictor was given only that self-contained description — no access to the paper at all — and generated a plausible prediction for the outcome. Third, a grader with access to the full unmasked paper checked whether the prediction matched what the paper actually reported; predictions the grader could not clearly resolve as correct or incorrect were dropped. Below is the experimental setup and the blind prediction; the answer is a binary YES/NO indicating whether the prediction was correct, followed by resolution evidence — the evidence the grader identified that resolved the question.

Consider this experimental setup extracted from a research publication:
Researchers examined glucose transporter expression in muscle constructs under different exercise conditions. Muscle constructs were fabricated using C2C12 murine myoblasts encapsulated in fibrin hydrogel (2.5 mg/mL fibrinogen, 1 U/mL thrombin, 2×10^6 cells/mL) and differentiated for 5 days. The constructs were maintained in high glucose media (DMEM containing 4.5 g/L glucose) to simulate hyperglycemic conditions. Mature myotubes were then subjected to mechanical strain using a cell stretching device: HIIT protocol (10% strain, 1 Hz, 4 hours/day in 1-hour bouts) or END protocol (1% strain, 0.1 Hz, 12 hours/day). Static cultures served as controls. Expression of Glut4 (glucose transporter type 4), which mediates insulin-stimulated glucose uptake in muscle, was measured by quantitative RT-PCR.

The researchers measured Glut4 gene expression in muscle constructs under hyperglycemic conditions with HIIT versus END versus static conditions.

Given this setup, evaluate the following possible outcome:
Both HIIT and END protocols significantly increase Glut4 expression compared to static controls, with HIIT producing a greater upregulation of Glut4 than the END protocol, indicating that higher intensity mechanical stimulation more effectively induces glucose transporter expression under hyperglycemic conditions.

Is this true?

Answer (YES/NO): NO